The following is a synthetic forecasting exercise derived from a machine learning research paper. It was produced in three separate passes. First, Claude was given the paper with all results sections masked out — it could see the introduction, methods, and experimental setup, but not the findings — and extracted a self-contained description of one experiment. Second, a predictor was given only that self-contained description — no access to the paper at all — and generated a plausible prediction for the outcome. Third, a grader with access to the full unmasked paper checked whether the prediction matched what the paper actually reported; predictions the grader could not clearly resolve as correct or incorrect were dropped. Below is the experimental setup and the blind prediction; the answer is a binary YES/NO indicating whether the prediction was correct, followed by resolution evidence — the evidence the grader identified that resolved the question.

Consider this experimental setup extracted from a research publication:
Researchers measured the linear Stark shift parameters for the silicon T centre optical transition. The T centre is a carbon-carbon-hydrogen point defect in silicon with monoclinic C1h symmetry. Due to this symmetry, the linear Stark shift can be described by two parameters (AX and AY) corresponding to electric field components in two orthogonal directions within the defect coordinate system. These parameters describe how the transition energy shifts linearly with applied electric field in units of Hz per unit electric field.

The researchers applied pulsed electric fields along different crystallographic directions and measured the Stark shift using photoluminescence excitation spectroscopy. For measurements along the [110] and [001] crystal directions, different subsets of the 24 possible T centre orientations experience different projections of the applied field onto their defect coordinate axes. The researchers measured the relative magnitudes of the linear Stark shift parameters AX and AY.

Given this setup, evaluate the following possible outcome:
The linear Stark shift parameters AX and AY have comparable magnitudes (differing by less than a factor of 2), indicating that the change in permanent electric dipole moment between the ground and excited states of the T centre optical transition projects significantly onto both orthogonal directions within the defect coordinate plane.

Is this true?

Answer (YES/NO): NO